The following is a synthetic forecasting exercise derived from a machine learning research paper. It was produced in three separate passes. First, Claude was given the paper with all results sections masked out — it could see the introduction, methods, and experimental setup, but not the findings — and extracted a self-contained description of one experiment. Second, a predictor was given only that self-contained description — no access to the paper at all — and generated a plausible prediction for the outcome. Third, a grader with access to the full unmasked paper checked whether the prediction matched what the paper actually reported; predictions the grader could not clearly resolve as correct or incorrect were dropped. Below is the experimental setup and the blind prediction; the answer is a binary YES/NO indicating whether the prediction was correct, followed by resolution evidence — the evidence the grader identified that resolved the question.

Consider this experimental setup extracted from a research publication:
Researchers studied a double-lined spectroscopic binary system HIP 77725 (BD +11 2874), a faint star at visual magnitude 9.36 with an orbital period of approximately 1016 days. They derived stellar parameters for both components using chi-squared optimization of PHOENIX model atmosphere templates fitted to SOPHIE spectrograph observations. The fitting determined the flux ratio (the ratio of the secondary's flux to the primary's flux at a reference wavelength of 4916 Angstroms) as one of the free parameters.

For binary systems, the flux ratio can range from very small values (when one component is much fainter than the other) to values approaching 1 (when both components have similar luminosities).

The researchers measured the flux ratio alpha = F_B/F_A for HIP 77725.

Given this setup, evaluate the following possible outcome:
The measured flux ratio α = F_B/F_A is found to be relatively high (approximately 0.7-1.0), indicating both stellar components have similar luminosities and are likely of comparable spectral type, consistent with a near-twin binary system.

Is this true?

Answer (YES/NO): YES